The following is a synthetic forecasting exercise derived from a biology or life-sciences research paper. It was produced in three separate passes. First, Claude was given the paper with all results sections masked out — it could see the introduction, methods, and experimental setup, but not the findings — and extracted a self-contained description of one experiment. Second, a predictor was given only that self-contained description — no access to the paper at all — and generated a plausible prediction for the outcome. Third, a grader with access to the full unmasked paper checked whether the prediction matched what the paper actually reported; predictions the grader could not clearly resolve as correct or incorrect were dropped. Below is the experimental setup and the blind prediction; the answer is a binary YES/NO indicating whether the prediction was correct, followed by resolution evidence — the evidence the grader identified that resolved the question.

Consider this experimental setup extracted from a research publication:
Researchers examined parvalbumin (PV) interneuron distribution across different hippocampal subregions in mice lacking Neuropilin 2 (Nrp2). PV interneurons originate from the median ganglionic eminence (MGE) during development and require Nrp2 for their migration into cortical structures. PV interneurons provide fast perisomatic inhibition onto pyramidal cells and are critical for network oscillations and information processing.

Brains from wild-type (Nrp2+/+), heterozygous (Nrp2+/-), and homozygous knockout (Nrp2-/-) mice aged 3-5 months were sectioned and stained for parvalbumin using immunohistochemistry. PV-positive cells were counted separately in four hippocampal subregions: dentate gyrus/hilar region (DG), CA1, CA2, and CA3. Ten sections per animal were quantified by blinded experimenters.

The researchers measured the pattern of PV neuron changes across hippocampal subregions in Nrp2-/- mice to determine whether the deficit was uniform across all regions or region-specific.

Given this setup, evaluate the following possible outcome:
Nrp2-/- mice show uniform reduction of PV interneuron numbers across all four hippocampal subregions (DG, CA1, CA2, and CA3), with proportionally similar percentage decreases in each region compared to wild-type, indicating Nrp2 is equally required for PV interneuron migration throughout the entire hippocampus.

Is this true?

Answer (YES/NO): NO